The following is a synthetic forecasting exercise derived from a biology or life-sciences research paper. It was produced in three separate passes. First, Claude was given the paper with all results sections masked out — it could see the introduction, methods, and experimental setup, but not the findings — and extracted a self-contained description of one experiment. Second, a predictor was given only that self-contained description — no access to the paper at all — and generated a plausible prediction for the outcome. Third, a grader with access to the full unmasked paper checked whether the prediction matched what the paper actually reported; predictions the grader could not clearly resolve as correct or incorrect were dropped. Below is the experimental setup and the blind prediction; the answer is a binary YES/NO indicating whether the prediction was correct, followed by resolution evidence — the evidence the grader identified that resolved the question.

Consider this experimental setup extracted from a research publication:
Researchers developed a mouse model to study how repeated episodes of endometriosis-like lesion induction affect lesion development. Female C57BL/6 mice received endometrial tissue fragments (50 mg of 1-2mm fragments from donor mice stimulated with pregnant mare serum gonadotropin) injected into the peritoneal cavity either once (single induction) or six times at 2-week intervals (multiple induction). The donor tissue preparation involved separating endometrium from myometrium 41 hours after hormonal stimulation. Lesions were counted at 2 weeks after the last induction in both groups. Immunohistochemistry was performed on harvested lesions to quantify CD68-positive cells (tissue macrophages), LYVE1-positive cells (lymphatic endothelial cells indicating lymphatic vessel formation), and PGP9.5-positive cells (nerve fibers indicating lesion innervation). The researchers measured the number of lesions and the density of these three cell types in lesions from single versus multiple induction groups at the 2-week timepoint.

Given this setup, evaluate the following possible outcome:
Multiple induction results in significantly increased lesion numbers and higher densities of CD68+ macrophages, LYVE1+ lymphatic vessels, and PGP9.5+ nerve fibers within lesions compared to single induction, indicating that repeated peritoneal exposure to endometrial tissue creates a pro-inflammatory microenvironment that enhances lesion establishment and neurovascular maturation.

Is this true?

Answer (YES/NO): NO